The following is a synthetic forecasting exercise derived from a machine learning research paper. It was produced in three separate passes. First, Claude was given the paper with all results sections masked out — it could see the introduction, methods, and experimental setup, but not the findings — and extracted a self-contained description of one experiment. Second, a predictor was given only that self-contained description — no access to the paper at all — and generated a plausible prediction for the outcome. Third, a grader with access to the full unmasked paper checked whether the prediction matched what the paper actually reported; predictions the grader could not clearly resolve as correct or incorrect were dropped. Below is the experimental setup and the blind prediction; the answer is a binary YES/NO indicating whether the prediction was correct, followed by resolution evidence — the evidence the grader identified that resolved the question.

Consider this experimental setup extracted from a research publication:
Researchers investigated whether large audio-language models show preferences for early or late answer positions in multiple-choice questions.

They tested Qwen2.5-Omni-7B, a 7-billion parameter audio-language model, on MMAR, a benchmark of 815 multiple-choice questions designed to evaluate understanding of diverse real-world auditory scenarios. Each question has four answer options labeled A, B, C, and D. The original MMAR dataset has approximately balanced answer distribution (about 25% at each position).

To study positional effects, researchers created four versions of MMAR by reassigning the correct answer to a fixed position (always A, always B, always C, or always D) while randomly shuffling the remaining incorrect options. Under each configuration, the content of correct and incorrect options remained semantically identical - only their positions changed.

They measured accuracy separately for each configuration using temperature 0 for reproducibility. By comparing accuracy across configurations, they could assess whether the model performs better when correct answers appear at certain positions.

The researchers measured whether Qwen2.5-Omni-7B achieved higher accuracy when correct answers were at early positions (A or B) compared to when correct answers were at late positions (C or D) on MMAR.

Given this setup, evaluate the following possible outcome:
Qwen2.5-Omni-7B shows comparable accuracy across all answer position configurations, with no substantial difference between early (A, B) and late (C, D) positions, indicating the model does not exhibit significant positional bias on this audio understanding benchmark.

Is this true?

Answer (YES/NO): NO